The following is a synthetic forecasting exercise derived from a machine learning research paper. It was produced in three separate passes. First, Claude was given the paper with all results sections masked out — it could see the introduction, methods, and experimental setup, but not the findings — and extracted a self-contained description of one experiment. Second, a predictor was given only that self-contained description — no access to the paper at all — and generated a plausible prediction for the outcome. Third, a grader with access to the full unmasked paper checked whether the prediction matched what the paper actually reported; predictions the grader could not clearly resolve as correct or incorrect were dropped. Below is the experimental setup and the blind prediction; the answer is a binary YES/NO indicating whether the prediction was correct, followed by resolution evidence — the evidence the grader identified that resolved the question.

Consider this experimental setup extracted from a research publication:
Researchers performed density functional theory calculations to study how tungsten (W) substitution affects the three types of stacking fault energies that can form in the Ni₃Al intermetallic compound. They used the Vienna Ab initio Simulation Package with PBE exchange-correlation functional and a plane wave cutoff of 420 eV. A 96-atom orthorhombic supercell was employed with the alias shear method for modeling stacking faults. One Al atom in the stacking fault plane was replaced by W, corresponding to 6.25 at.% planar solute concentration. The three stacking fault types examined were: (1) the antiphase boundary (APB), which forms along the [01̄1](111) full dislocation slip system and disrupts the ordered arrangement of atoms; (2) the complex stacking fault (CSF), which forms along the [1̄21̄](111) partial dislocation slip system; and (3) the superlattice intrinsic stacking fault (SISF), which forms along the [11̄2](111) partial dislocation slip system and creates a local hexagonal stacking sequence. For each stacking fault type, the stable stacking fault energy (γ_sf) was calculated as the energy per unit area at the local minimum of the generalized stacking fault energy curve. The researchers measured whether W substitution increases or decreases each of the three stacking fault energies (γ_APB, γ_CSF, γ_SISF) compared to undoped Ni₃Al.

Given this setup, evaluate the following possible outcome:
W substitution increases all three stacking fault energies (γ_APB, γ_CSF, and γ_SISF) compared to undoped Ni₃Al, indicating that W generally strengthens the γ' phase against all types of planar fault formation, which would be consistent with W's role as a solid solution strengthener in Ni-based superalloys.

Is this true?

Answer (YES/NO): YES